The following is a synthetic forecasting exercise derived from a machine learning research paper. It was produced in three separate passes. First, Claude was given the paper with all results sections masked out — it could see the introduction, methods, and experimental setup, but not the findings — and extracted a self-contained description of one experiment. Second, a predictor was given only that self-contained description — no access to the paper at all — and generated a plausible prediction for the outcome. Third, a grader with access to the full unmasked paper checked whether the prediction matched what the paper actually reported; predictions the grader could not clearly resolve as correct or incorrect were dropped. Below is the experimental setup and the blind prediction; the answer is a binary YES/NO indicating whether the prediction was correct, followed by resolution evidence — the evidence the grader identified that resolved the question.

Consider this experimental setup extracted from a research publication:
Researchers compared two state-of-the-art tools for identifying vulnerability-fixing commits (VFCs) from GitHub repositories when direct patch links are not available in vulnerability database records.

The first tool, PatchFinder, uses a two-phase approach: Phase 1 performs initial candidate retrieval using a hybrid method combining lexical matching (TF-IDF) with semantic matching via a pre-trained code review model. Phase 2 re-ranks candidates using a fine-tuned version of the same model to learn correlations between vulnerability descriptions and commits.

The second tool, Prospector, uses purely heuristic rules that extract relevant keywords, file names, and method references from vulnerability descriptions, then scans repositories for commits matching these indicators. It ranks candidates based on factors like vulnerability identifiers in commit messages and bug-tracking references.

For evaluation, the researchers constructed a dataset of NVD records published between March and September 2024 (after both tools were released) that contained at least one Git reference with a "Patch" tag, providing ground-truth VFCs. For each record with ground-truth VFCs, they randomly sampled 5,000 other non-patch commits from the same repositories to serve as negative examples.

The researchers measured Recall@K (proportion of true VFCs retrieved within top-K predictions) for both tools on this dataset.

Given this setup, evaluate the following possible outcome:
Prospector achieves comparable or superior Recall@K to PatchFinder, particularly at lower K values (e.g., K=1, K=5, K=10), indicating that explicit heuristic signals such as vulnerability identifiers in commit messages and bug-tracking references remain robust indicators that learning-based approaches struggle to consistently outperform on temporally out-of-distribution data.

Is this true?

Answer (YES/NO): YES